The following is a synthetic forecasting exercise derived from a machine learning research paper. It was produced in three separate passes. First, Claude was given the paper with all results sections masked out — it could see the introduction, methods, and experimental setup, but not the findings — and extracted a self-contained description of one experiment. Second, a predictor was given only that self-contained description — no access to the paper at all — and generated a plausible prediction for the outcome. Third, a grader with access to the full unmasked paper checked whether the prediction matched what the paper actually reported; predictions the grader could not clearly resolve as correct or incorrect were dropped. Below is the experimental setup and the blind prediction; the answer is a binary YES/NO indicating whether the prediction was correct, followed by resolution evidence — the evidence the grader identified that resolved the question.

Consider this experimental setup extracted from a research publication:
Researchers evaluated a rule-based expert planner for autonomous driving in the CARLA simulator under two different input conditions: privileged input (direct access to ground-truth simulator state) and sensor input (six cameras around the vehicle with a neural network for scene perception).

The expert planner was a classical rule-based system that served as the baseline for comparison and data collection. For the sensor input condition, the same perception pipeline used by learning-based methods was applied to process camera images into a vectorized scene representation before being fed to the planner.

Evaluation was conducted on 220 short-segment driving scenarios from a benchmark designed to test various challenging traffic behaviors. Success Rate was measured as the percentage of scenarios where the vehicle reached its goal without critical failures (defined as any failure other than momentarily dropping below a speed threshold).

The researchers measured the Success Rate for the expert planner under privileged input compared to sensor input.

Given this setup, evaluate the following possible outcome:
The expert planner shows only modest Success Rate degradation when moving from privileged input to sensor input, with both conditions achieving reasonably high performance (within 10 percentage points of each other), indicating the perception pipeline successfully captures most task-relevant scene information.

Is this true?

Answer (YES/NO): YES